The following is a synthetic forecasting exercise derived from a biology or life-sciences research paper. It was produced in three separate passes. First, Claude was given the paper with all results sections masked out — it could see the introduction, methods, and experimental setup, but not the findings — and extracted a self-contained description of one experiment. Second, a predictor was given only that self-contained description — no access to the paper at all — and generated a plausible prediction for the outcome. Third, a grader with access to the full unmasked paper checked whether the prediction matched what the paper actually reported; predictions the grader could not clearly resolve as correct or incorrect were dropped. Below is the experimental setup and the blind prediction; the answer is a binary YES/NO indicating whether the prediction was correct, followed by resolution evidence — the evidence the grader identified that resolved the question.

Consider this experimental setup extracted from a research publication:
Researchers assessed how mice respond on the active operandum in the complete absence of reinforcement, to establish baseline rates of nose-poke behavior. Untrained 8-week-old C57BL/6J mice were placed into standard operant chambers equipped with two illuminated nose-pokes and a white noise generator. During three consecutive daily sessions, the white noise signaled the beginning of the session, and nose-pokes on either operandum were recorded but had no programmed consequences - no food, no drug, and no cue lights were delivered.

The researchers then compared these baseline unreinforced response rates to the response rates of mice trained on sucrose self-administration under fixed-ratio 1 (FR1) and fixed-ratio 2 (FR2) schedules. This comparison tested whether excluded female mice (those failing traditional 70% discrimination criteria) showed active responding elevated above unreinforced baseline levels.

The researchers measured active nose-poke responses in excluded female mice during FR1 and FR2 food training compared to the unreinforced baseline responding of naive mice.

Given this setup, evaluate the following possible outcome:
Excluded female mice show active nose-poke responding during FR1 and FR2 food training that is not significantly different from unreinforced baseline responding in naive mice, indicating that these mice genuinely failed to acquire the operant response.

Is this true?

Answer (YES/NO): NO